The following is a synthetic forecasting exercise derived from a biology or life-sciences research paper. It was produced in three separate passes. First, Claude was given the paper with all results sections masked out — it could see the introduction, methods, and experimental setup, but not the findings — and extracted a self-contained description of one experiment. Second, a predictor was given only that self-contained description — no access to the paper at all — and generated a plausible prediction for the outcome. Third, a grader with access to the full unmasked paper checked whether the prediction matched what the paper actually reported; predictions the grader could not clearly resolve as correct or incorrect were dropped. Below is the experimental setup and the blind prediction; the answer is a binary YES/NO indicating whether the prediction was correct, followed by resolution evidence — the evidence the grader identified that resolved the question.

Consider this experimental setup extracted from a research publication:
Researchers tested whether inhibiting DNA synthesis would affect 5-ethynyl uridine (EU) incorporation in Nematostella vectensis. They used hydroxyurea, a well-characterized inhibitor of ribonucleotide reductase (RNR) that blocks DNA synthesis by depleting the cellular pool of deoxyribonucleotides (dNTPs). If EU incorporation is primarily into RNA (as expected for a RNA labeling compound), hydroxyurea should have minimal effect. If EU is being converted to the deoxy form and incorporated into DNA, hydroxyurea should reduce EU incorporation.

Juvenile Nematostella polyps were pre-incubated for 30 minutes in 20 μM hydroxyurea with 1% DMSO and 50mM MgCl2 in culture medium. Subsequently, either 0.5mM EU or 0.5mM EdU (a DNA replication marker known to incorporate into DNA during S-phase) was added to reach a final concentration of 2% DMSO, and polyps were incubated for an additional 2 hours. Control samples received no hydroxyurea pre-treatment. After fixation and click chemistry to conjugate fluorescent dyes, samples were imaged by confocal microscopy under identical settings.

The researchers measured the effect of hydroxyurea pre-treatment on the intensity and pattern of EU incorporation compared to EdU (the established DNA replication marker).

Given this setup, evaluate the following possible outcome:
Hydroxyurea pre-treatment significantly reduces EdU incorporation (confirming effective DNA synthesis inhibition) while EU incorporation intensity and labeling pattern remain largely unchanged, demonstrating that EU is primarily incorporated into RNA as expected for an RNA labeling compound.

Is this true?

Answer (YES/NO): NO